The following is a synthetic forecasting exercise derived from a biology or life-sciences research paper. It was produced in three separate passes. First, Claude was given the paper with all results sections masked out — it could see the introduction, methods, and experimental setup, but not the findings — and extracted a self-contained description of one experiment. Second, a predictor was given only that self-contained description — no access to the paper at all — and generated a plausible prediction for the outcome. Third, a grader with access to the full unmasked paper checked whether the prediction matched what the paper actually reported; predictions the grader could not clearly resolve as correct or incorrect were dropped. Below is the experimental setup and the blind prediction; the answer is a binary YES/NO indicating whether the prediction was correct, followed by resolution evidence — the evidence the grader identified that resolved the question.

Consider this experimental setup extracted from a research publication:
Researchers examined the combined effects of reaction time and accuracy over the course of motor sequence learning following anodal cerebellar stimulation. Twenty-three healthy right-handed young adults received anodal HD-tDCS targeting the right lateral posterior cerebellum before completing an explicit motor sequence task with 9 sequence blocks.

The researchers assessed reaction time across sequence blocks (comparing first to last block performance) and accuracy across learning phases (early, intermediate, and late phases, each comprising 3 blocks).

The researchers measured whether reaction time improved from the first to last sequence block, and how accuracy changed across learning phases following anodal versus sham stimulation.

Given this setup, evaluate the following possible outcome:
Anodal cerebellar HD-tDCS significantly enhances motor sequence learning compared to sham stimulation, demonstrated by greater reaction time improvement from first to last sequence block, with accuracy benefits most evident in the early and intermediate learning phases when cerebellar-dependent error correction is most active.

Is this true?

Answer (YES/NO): NO